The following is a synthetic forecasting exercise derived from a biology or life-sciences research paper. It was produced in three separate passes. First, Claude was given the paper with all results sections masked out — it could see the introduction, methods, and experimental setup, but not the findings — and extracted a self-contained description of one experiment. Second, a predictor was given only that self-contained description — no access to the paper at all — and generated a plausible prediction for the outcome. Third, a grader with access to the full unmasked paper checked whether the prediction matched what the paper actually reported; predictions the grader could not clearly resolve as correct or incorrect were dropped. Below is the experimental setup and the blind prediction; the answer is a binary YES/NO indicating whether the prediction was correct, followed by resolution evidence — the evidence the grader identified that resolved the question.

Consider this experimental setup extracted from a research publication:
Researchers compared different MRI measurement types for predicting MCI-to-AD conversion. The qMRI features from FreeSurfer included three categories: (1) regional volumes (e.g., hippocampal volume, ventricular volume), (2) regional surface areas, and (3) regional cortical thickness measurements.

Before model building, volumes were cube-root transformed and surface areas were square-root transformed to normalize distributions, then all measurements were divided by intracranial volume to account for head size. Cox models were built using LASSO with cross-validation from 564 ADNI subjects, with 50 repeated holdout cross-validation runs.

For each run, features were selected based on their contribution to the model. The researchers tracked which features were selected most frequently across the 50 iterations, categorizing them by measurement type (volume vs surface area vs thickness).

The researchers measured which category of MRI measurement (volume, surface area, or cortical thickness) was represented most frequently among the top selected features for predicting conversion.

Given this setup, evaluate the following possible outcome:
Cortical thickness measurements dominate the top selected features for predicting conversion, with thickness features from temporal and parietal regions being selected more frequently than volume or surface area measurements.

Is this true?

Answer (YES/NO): NO